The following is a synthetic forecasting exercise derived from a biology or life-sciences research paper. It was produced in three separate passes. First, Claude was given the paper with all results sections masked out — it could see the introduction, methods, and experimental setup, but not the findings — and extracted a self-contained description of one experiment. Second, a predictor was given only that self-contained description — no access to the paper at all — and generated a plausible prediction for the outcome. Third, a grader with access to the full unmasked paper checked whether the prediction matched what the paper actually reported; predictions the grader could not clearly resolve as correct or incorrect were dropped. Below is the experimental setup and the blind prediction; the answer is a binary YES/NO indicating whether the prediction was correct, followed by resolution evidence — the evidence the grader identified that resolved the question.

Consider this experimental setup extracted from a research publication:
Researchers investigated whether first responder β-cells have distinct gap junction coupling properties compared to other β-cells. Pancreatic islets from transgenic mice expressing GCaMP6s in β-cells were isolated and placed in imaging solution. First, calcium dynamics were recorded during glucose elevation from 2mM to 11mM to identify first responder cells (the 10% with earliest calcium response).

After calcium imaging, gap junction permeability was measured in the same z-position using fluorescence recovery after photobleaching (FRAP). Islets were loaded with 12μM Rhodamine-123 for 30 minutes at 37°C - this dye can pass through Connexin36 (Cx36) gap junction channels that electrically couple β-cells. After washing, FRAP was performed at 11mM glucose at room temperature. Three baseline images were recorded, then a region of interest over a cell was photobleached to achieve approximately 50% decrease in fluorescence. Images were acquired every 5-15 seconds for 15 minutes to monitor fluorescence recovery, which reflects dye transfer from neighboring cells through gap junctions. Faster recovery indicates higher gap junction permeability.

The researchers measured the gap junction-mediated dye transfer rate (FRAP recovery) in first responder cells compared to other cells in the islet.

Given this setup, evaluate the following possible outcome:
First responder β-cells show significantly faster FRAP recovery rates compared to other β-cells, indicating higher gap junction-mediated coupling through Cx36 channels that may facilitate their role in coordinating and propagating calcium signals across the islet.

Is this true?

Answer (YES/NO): NO